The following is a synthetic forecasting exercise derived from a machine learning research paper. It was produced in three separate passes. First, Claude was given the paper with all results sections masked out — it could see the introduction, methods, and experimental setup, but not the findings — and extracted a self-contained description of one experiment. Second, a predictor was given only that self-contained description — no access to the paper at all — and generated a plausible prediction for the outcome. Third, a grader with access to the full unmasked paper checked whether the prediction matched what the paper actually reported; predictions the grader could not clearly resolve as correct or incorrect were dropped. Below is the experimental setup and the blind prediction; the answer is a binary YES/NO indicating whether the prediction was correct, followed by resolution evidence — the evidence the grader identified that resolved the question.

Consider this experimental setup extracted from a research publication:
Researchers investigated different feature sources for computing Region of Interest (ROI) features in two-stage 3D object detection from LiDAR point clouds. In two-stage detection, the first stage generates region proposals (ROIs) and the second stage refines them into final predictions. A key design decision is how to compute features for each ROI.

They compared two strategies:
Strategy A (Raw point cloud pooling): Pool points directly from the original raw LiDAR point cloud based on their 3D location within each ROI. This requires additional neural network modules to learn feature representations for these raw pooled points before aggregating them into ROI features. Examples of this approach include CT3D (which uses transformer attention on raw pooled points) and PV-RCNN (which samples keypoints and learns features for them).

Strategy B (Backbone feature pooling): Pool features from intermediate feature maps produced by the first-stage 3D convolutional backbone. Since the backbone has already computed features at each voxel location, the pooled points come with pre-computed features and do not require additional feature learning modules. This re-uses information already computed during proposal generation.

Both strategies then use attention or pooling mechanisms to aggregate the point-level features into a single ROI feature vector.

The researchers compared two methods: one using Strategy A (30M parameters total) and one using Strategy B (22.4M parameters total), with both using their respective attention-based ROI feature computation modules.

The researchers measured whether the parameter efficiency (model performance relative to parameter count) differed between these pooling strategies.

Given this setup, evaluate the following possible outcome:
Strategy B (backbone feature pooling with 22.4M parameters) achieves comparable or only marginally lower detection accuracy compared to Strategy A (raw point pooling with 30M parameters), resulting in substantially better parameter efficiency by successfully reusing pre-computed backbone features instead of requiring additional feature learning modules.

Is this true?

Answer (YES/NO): YES